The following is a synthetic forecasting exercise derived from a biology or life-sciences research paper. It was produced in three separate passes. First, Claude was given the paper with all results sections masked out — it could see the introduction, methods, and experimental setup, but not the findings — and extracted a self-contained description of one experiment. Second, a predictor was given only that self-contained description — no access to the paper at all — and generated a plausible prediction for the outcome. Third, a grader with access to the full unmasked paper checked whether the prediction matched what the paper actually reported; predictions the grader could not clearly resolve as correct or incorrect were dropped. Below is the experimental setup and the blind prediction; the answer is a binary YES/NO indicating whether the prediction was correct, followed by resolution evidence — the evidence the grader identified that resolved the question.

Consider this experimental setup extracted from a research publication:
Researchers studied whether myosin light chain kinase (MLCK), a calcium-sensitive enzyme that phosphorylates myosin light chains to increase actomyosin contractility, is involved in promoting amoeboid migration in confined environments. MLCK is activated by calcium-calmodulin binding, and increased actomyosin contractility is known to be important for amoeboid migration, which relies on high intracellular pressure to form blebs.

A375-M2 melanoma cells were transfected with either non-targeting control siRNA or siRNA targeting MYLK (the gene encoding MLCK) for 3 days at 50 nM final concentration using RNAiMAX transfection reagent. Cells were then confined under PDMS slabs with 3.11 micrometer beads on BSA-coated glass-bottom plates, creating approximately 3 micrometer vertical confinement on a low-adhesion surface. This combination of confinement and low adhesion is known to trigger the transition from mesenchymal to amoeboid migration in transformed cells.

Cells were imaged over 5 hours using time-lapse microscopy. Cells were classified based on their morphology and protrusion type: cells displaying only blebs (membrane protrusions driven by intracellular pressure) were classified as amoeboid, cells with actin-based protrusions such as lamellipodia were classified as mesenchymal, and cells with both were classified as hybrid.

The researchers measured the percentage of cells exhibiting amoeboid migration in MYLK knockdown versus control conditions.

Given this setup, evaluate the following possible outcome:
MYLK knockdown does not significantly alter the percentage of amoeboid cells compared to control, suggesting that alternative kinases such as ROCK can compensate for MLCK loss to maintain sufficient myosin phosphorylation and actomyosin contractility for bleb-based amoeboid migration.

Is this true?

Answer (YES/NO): YES